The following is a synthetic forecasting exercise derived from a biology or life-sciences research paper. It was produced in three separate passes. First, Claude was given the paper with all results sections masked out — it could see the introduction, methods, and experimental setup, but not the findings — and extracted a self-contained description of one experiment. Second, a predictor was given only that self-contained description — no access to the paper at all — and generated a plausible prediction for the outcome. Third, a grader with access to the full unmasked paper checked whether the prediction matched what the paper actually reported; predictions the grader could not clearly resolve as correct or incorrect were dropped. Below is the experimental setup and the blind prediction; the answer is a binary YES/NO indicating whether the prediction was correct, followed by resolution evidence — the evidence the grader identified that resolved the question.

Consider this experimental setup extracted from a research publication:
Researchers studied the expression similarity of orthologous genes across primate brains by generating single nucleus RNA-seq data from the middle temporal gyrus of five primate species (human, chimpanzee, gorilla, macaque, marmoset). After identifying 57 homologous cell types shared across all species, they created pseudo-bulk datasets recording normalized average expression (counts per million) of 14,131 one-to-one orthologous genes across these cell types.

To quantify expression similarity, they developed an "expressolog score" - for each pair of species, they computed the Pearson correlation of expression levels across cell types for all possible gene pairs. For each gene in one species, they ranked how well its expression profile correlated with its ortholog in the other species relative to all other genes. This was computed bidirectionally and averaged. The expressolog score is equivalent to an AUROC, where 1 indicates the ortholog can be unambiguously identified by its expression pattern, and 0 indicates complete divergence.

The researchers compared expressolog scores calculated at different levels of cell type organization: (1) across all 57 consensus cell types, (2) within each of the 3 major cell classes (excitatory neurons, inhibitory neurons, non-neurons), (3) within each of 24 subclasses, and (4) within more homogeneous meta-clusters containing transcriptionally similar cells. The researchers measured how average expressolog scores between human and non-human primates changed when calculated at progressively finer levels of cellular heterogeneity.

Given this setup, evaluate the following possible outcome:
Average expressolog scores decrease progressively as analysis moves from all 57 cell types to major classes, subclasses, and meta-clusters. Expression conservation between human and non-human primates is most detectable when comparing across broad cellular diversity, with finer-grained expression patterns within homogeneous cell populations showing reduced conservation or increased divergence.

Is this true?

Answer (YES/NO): YES